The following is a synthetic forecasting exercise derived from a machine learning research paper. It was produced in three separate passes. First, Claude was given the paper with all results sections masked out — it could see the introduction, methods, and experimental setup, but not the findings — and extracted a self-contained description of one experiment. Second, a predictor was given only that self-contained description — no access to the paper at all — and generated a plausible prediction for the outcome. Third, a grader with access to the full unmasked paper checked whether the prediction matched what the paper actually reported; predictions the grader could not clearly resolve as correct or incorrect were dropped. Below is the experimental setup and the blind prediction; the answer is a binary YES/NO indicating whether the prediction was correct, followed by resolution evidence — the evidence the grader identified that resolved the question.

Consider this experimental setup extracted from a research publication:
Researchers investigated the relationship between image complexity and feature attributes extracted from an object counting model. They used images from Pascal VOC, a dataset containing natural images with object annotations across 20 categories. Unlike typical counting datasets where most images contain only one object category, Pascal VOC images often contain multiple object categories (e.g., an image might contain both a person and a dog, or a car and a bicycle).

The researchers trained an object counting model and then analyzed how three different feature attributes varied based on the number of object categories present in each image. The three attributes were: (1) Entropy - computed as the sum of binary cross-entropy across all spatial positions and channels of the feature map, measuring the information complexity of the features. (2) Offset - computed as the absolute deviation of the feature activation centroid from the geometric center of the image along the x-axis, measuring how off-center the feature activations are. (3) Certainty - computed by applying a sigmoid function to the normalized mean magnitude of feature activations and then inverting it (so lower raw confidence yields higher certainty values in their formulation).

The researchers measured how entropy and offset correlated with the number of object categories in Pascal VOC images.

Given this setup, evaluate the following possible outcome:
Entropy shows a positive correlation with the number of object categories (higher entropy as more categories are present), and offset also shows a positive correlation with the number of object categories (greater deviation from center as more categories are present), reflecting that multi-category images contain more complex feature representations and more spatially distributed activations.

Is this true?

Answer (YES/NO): YES